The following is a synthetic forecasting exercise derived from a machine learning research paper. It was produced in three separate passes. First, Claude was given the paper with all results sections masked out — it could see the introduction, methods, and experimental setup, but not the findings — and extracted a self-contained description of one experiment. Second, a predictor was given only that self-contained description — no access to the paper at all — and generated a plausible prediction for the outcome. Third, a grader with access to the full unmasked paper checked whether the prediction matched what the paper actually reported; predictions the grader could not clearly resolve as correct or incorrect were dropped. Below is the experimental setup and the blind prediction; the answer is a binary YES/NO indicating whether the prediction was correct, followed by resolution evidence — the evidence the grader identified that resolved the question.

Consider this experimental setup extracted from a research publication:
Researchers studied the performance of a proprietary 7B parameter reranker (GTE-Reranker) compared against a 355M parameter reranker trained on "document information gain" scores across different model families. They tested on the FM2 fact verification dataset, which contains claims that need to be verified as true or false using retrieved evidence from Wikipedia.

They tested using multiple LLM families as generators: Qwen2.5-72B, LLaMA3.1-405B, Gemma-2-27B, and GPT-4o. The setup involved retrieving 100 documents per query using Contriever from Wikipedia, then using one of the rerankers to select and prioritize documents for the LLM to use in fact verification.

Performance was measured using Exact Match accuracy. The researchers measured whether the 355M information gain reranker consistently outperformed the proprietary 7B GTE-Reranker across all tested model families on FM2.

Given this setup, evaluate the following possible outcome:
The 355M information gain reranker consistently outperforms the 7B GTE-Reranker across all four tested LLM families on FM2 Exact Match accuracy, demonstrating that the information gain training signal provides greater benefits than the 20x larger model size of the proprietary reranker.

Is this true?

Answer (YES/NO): NO